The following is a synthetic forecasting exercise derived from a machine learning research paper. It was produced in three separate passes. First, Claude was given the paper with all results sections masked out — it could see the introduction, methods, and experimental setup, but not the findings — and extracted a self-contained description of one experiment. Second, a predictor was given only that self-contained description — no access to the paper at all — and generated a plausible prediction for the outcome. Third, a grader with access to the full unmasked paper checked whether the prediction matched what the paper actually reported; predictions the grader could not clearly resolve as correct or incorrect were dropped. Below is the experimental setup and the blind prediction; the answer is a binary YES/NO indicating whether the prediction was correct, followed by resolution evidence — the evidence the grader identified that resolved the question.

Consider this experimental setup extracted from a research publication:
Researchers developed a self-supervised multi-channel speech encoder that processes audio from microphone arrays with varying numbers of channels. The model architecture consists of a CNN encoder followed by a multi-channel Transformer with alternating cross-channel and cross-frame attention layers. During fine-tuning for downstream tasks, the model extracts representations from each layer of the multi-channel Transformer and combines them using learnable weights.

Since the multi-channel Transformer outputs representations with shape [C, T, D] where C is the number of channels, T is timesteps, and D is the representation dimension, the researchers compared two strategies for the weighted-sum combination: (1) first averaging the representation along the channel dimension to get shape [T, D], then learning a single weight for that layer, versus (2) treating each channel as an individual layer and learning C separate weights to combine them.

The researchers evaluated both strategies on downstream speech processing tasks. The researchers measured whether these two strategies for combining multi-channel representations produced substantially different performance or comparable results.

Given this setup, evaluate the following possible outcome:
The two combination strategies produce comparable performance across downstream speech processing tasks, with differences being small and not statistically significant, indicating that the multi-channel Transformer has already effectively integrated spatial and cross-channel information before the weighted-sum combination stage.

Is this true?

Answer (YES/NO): YES